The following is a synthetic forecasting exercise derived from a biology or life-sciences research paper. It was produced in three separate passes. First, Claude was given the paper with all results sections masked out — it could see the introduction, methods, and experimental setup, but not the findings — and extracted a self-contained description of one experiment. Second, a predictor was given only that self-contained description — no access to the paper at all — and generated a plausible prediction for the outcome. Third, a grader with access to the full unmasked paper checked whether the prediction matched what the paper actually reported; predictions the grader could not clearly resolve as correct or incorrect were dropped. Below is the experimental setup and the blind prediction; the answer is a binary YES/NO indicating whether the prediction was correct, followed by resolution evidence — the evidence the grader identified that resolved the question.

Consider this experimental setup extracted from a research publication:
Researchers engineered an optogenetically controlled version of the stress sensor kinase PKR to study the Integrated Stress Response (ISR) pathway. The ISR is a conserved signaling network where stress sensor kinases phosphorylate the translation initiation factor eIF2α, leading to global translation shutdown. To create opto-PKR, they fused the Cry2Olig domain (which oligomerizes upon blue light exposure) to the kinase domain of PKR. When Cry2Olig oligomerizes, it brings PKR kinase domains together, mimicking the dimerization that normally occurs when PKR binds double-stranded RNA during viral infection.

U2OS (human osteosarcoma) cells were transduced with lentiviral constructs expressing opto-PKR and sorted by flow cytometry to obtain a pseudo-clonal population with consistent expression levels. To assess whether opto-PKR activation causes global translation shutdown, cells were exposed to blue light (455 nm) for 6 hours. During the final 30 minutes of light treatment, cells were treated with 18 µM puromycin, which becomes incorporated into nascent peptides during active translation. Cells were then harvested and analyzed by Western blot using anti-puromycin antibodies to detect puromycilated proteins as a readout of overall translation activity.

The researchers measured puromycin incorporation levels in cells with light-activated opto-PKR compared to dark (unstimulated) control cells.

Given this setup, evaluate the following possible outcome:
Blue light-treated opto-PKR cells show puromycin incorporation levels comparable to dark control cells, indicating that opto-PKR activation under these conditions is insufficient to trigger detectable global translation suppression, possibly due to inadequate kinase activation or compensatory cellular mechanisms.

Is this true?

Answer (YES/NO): NO